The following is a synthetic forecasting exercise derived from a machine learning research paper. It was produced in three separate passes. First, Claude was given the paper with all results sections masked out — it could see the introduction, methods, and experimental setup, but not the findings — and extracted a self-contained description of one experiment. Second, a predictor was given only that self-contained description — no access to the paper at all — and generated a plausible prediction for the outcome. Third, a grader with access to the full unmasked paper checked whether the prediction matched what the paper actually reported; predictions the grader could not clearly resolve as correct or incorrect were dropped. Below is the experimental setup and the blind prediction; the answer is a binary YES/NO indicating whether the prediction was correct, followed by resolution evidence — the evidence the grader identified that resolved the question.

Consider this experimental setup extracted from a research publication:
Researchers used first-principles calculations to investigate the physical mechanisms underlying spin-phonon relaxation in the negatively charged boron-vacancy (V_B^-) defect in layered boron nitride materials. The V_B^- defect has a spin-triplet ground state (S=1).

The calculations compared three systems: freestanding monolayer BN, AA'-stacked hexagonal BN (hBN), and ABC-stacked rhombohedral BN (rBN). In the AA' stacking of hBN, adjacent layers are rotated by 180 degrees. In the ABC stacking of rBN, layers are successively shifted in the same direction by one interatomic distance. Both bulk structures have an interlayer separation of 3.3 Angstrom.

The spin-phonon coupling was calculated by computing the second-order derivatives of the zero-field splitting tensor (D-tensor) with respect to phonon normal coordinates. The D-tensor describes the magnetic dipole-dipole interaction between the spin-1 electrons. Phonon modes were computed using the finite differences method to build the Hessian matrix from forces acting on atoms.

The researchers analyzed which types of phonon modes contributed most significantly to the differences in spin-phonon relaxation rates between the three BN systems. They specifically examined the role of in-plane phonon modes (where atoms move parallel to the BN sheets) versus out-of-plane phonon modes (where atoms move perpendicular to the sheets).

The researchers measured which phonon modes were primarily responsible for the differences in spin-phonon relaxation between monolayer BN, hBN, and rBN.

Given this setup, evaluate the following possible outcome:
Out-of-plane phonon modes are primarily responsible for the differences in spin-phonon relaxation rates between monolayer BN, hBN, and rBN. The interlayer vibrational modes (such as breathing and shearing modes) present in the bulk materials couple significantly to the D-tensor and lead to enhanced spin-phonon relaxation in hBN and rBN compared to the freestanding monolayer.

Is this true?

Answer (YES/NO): NO